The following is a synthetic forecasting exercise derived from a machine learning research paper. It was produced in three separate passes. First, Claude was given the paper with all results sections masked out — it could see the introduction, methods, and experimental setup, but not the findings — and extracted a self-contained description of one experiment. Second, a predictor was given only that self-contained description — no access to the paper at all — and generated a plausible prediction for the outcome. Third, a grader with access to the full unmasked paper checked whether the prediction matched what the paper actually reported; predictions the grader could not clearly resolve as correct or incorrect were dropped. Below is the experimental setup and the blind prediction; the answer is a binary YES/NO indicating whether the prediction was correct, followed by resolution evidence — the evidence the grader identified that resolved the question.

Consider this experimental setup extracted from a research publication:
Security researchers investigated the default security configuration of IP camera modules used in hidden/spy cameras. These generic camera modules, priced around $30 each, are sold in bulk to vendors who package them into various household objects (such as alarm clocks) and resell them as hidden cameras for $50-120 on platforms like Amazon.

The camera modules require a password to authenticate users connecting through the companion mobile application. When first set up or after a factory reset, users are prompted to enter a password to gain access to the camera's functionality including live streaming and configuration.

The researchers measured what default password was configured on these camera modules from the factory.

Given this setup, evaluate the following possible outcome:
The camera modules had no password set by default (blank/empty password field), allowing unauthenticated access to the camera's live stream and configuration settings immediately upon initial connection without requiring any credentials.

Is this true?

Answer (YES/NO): NO